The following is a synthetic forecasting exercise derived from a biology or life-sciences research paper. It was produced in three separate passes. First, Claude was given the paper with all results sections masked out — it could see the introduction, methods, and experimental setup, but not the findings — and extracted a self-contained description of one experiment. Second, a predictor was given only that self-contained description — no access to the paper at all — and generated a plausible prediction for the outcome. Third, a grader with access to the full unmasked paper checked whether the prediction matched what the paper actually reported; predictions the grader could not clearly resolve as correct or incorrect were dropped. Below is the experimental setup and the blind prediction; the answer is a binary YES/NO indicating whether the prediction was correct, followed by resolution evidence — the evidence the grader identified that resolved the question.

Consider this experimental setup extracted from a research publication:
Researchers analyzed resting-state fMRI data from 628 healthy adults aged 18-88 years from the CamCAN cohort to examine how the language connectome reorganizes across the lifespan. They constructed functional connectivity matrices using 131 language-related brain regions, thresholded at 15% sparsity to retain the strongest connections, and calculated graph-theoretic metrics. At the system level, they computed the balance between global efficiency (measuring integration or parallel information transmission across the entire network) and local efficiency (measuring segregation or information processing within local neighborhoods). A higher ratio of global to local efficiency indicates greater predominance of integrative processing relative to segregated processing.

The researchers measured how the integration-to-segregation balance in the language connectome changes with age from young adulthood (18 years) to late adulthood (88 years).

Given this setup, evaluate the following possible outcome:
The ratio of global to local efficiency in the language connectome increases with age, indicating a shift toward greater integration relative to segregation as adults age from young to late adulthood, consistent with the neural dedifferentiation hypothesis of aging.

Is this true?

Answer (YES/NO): YES